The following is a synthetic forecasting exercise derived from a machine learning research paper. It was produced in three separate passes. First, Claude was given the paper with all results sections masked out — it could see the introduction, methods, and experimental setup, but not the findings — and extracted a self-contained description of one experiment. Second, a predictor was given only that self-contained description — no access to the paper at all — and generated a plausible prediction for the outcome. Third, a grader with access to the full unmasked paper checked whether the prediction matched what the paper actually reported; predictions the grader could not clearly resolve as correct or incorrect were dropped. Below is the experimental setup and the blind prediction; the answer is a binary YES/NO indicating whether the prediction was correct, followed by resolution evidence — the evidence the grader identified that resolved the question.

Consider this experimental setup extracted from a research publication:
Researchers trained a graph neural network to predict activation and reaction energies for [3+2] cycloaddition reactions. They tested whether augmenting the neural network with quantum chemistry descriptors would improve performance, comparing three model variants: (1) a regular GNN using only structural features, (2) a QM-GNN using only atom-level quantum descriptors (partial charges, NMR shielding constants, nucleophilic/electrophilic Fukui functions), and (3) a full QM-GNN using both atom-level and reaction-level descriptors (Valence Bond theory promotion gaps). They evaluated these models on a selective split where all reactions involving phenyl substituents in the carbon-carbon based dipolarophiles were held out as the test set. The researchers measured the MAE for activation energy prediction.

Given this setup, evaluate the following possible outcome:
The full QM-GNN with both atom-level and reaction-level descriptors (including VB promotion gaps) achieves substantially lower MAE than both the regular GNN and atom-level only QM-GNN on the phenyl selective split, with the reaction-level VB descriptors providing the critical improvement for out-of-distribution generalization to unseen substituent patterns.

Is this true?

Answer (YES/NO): YES